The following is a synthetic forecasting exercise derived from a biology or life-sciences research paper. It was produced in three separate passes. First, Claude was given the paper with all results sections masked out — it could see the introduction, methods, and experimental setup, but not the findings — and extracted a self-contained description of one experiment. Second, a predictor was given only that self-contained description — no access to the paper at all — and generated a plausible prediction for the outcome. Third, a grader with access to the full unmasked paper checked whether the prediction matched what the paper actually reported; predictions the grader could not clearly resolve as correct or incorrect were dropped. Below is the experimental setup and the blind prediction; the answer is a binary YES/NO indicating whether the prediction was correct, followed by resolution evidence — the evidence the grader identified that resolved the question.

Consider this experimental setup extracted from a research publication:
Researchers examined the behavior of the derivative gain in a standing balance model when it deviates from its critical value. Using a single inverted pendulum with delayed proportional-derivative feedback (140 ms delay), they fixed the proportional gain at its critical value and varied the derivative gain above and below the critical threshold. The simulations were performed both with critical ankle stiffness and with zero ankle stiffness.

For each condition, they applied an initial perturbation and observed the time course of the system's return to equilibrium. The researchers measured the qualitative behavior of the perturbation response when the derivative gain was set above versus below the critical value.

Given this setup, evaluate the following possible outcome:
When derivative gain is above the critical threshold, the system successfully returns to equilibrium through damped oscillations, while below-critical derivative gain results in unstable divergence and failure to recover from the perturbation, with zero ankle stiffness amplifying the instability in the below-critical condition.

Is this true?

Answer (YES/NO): NO